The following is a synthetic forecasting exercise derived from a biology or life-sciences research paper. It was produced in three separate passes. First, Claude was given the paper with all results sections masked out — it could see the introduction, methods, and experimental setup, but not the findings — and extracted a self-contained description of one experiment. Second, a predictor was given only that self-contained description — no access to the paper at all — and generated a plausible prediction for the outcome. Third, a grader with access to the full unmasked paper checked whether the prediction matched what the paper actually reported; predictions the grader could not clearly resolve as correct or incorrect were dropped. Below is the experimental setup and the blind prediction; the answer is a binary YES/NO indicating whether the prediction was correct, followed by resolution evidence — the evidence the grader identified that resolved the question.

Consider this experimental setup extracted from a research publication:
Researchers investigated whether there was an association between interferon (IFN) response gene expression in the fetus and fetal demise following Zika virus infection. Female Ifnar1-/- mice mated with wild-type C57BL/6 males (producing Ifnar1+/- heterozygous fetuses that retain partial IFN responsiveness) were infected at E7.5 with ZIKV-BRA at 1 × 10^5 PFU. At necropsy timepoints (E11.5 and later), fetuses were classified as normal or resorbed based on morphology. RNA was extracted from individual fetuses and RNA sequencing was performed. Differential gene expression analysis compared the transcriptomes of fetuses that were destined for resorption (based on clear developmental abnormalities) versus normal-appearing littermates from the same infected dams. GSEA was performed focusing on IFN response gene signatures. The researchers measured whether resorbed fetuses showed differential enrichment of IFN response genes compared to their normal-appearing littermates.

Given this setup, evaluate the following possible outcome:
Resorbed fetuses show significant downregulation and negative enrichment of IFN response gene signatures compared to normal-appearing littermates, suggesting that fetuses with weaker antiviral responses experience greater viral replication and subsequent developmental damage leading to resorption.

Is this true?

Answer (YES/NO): NO